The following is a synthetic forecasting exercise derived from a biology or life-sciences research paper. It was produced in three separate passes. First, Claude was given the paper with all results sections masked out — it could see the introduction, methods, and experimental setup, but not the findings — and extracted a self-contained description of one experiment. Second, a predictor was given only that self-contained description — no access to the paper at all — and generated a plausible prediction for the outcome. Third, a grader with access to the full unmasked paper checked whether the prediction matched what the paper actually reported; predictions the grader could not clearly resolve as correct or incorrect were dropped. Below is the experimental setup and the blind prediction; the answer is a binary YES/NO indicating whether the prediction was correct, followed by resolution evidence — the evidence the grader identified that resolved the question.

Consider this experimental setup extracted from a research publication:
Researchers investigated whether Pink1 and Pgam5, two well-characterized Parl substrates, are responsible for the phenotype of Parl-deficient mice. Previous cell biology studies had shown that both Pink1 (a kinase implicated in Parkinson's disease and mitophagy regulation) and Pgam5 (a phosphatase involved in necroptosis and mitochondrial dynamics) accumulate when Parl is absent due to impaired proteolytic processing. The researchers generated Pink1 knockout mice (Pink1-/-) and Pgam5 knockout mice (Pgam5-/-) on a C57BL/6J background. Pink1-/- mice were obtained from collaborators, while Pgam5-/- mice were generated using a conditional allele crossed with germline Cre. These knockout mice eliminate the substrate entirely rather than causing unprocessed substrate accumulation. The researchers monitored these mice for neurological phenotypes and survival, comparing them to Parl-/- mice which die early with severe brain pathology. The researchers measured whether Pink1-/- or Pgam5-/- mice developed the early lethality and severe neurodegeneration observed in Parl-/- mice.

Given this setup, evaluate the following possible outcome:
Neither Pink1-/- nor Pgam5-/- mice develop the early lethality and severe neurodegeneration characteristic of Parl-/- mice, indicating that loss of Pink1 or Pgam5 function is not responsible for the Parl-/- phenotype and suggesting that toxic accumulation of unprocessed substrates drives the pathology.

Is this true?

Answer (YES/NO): NO